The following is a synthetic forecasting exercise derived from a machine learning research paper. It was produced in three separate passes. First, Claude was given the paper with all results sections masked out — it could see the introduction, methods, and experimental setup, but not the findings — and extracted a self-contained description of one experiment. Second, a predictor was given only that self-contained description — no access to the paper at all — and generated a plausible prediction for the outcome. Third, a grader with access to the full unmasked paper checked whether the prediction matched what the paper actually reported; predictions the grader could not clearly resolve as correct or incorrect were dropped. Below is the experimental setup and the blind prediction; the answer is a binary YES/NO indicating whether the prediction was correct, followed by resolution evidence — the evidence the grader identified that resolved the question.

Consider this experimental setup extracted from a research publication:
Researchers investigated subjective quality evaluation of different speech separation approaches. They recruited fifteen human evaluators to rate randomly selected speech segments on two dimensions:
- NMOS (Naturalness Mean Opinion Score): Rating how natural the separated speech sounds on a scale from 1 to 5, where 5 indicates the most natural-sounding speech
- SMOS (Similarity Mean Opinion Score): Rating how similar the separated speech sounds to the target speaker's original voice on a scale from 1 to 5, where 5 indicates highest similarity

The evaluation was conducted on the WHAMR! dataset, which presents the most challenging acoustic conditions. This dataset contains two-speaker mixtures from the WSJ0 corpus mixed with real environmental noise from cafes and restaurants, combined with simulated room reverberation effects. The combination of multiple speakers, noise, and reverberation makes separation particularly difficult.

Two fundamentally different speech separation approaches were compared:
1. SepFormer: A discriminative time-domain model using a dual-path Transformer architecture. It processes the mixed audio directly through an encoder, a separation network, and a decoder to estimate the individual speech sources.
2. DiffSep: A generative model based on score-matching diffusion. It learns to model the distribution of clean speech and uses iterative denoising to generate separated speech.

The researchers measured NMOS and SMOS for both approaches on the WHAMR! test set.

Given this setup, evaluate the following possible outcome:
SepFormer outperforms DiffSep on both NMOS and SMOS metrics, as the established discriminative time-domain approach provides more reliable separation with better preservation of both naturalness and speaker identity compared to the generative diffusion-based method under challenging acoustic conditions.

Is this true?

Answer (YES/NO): YES